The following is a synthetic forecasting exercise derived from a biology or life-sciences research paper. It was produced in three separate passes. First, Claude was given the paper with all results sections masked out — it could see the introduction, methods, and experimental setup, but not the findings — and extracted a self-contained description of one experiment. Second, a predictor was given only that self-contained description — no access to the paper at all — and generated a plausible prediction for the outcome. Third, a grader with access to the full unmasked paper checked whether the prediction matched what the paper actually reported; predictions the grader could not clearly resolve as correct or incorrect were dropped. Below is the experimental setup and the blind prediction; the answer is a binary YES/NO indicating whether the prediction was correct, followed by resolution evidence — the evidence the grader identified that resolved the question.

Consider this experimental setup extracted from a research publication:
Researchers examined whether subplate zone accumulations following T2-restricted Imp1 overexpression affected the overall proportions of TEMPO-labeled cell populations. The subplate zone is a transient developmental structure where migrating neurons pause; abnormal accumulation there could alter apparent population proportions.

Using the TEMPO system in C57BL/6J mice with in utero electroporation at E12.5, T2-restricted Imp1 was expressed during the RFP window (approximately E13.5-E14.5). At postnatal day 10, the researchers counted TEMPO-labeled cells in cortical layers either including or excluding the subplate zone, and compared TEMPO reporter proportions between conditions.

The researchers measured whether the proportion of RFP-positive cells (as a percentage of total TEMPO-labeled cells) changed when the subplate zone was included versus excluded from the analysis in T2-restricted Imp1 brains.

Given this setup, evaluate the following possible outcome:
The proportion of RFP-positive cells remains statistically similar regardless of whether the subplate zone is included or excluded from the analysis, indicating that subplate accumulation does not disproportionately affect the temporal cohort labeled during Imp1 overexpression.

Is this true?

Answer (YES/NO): NO